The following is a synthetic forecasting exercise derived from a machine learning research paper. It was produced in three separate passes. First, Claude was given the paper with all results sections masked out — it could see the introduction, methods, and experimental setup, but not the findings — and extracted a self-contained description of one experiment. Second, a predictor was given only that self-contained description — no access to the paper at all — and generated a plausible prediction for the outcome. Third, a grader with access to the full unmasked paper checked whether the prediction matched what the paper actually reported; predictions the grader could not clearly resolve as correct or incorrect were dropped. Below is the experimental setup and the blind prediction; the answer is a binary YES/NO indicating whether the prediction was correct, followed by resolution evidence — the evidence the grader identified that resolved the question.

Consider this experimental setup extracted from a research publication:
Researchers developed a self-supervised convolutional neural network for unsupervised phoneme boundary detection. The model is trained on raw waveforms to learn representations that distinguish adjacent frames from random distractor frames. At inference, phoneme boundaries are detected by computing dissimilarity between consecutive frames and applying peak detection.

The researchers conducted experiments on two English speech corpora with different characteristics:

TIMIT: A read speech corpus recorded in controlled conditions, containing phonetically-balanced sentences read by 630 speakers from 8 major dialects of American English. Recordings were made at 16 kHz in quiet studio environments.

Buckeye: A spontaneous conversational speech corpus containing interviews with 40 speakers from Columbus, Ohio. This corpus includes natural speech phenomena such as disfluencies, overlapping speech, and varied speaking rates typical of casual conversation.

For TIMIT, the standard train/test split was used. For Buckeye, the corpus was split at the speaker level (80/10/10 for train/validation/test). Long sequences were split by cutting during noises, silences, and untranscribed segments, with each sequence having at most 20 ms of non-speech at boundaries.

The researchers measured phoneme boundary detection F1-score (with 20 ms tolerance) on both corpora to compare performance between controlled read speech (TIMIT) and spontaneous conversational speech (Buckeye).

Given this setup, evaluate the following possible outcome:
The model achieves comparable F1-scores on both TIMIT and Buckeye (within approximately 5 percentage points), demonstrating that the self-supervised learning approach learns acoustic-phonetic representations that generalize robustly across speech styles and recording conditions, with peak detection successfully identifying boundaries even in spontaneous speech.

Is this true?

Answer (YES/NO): NO